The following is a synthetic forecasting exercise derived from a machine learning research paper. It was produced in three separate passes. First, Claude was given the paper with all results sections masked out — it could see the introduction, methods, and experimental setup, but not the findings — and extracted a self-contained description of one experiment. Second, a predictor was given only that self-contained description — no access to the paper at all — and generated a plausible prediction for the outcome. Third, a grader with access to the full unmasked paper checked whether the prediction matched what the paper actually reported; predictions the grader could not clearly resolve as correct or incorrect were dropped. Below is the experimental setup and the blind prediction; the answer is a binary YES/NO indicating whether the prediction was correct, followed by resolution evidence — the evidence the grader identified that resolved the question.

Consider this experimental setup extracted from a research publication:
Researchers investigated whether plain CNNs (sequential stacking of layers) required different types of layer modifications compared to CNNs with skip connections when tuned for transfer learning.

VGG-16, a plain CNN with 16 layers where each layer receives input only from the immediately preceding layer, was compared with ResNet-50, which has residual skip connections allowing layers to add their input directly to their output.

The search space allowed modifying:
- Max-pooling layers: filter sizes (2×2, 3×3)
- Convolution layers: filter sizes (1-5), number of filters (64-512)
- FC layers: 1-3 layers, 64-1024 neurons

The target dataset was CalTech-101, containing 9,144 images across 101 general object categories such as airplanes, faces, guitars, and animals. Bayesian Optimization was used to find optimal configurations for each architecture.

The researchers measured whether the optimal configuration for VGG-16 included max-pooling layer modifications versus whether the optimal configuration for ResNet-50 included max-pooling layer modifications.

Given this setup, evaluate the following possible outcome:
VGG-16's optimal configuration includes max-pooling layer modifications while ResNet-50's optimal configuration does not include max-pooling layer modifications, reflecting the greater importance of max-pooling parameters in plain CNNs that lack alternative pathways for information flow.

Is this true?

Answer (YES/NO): YES